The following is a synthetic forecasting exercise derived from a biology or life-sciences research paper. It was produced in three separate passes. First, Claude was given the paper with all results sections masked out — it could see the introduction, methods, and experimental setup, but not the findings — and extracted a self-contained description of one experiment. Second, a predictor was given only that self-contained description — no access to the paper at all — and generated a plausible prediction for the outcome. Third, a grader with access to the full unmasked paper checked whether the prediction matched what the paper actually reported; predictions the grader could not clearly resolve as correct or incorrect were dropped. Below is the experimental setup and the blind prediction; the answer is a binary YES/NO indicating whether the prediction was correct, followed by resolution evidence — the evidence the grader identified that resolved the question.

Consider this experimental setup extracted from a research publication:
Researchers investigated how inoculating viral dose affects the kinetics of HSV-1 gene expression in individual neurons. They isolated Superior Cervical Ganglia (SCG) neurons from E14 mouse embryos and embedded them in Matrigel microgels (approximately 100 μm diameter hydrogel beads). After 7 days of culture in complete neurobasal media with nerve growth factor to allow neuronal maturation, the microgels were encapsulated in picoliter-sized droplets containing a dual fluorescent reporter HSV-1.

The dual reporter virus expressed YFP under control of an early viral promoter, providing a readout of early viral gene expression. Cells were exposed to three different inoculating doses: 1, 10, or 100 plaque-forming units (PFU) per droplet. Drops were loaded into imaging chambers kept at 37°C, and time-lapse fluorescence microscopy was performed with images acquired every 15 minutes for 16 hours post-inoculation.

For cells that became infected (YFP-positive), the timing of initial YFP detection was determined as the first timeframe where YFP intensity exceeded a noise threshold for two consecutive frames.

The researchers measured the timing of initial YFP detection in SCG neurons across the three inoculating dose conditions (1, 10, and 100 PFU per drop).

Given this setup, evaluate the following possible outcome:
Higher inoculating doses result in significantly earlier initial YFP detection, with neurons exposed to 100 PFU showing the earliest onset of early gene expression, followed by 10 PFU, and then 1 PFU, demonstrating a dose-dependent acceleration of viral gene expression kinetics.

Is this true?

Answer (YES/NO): NO